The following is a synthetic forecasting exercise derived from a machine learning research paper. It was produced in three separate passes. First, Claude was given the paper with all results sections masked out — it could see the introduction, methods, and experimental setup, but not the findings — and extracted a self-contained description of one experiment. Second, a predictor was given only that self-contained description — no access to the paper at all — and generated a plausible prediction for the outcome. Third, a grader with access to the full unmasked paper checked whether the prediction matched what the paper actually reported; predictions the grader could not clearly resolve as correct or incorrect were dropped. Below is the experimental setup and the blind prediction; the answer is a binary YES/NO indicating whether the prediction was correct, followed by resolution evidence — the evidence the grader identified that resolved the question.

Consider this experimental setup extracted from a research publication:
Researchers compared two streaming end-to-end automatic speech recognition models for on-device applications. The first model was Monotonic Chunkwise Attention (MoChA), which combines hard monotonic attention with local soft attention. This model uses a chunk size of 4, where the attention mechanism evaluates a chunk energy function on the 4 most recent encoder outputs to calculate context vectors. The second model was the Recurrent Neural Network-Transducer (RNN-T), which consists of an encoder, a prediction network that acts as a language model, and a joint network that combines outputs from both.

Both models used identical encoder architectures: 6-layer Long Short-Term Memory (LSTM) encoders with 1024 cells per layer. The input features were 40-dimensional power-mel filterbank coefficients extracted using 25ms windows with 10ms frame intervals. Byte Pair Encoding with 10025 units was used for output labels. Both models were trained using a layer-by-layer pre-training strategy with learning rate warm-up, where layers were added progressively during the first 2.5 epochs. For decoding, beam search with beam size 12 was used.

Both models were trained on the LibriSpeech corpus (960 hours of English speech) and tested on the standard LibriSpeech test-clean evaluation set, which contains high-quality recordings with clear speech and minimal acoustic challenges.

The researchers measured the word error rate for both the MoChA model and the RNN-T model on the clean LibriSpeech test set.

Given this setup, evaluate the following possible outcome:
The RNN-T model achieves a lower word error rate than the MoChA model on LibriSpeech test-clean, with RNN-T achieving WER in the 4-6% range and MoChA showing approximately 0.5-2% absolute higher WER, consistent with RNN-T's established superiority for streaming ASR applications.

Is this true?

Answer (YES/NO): NO